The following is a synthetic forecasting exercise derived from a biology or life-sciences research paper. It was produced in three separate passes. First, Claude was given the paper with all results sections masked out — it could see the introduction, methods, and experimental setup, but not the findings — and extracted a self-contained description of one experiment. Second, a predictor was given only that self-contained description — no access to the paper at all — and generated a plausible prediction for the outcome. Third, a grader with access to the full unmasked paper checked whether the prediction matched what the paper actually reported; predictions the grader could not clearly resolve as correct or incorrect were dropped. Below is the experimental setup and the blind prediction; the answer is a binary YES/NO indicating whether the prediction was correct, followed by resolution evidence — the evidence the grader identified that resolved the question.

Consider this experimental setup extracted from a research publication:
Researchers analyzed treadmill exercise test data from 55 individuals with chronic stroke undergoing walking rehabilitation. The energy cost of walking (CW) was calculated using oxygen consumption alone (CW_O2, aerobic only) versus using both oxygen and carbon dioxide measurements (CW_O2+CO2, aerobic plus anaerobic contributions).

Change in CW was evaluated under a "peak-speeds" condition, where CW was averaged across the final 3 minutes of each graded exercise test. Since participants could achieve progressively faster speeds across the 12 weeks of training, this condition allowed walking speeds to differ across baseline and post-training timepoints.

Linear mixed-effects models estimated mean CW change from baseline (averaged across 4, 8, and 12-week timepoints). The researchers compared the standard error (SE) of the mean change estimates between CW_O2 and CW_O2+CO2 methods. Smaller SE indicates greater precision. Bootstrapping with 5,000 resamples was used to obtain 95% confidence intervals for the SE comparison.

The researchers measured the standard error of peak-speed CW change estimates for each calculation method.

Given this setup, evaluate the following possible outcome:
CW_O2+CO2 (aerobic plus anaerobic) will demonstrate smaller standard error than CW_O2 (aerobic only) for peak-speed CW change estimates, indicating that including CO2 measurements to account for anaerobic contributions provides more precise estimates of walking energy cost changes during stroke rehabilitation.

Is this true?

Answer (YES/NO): NO